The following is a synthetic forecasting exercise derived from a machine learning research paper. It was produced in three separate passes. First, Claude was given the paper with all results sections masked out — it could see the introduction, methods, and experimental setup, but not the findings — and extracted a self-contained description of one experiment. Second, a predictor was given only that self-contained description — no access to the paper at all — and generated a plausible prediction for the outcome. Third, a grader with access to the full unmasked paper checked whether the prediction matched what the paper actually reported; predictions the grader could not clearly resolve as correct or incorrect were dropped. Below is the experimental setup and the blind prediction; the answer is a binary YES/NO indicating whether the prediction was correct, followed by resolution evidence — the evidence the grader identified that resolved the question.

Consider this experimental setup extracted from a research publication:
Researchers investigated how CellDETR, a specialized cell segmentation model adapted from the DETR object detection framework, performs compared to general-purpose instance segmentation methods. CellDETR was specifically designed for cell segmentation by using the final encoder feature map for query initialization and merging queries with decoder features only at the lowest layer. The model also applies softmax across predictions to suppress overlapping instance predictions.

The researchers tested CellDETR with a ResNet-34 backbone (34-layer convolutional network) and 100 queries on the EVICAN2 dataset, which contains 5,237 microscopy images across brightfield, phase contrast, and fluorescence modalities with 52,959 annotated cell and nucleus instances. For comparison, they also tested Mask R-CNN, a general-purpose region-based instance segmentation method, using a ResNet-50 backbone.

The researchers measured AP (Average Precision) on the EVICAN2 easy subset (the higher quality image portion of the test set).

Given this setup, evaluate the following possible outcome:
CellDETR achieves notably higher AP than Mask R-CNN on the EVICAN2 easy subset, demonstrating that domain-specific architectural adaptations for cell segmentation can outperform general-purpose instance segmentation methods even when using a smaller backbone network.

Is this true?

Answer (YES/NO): NO